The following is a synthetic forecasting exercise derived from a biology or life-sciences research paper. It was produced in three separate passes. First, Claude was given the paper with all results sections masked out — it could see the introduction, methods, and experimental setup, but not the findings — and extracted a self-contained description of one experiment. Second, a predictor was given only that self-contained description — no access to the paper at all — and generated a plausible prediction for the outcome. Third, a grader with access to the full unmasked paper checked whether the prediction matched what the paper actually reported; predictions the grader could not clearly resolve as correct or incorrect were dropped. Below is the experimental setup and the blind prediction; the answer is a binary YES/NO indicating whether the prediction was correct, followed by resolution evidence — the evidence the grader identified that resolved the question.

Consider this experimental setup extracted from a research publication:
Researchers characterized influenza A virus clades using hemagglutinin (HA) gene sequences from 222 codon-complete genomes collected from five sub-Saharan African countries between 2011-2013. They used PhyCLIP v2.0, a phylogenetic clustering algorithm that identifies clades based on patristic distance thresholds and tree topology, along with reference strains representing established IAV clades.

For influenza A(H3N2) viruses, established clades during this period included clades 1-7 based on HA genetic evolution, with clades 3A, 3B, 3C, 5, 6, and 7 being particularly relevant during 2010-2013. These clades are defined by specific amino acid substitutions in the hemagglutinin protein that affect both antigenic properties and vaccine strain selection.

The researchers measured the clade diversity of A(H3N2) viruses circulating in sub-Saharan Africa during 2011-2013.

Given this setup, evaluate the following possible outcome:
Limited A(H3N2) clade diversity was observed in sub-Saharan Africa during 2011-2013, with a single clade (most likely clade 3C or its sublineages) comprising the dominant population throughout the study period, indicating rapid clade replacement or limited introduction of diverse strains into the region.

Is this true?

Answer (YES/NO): NO